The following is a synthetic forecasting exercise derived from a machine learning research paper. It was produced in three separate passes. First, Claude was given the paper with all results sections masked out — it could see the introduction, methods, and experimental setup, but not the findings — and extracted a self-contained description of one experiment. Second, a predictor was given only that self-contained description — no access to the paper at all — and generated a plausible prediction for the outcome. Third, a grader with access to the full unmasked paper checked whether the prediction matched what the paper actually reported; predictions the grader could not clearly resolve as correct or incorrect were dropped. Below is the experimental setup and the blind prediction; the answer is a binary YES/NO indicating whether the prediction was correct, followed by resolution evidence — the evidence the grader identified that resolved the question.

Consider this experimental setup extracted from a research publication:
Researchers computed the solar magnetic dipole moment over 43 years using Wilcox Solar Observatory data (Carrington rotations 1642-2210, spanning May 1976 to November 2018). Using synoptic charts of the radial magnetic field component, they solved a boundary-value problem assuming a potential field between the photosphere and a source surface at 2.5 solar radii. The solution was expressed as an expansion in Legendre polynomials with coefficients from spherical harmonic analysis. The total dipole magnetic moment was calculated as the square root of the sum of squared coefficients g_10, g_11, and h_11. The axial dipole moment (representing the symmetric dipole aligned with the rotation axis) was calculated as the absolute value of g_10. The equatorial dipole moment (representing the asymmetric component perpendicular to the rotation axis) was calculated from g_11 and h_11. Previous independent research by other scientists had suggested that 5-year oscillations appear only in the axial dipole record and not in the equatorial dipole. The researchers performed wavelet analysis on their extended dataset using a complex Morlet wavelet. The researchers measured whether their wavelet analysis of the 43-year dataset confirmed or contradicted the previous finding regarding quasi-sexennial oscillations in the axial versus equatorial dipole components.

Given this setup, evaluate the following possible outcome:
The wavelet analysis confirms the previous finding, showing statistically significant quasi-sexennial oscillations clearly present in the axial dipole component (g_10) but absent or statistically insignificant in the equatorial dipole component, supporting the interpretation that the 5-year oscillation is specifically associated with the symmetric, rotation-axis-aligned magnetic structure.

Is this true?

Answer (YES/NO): YES